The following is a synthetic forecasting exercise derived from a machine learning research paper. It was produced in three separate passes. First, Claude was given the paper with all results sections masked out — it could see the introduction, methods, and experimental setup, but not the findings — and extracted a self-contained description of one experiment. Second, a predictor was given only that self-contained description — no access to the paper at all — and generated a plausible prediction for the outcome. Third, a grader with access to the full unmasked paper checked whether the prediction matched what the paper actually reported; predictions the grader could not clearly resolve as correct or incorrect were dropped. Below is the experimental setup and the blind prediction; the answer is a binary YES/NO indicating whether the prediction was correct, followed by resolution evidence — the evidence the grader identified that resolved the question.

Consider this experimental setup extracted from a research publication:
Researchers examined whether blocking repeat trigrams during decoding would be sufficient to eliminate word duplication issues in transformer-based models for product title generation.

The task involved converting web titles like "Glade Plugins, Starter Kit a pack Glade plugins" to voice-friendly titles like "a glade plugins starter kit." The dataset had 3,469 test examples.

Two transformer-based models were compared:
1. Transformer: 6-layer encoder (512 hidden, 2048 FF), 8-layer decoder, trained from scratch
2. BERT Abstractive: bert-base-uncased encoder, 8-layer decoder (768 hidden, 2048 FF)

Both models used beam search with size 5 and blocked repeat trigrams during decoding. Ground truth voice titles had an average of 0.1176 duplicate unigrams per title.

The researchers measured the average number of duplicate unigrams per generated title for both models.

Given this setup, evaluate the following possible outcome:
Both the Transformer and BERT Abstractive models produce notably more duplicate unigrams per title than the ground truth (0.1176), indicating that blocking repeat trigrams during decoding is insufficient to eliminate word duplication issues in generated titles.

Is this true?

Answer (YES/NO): YES